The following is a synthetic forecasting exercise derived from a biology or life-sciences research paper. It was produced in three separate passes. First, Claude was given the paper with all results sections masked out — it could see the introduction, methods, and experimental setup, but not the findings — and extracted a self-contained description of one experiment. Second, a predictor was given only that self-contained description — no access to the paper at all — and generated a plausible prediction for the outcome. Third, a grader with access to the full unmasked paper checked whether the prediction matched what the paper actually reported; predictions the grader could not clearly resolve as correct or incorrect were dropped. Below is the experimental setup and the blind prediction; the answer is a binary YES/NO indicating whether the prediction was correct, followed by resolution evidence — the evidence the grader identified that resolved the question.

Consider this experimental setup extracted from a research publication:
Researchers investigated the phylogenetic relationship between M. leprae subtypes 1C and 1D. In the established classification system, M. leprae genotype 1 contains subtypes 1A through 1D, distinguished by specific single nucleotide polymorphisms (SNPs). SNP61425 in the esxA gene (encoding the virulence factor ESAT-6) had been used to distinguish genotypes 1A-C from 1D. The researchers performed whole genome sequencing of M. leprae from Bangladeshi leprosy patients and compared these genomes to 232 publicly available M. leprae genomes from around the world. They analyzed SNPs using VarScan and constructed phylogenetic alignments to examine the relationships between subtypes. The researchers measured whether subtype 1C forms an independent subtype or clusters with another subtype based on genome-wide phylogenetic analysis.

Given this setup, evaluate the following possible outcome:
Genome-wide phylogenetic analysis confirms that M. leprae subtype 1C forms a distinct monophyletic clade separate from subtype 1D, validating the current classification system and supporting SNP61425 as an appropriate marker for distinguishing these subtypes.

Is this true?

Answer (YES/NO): NO